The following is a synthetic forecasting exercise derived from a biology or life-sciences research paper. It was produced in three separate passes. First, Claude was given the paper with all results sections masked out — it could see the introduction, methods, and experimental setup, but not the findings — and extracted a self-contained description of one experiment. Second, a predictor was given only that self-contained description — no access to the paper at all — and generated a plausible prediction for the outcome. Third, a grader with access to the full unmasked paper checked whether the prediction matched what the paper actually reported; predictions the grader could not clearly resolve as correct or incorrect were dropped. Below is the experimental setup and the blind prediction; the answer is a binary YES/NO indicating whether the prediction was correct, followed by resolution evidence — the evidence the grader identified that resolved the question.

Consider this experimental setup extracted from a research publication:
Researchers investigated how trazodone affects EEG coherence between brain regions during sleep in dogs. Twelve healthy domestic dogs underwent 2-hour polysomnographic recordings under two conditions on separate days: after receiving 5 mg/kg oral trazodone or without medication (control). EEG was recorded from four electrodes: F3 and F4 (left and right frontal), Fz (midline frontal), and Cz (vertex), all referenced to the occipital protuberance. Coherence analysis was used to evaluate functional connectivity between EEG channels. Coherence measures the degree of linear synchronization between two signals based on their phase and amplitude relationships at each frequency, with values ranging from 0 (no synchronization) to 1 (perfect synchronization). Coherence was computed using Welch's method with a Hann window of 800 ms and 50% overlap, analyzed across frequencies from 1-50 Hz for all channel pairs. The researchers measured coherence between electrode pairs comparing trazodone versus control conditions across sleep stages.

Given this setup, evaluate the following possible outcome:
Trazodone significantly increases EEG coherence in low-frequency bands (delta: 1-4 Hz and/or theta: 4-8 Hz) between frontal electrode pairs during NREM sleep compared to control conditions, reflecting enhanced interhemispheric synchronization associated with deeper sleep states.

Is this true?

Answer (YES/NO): NO